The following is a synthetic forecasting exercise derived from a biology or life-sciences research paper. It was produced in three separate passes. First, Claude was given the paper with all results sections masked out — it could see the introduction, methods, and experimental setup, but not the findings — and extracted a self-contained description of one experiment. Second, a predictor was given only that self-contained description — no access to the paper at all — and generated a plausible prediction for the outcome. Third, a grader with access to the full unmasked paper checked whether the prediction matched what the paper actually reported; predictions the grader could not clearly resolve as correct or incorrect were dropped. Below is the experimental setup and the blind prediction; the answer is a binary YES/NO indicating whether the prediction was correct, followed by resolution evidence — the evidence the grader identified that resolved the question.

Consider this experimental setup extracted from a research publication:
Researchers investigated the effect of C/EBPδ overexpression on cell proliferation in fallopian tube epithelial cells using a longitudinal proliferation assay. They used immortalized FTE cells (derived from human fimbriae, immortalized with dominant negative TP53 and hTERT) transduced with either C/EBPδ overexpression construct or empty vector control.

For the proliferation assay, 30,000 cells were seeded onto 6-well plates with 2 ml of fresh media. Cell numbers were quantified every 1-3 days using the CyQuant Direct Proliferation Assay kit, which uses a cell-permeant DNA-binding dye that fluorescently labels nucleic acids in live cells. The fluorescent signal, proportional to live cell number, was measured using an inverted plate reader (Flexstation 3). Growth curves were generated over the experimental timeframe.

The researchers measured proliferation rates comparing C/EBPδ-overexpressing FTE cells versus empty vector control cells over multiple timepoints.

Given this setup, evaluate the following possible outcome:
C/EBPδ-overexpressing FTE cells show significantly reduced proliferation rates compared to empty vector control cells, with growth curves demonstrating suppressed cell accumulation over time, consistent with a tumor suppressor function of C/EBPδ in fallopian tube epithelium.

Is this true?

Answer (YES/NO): YES